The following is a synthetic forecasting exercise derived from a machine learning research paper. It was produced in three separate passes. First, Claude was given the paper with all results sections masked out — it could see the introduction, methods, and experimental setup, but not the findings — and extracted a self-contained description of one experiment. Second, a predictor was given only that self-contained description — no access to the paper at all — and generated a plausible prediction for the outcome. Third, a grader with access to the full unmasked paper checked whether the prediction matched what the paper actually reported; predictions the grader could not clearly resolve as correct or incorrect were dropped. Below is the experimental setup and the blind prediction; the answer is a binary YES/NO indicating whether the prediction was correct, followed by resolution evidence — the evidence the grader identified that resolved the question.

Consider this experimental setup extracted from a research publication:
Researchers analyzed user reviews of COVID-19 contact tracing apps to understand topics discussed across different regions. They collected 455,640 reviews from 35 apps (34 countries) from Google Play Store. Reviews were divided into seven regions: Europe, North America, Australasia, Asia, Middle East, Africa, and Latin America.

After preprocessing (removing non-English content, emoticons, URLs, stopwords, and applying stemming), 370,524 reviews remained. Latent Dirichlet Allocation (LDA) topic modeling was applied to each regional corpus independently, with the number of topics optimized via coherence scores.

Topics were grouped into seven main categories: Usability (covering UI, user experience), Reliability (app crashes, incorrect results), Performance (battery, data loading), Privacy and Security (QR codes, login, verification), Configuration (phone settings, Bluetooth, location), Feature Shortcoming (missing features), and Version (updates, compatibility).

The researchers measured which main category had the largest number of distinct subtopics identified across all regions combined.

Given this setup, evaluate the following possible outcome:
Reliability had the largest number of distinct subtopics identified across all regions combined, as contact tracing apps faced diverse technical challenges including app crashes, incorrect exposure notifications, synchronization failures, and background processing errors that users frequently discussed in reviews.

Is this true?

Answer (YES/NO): NO